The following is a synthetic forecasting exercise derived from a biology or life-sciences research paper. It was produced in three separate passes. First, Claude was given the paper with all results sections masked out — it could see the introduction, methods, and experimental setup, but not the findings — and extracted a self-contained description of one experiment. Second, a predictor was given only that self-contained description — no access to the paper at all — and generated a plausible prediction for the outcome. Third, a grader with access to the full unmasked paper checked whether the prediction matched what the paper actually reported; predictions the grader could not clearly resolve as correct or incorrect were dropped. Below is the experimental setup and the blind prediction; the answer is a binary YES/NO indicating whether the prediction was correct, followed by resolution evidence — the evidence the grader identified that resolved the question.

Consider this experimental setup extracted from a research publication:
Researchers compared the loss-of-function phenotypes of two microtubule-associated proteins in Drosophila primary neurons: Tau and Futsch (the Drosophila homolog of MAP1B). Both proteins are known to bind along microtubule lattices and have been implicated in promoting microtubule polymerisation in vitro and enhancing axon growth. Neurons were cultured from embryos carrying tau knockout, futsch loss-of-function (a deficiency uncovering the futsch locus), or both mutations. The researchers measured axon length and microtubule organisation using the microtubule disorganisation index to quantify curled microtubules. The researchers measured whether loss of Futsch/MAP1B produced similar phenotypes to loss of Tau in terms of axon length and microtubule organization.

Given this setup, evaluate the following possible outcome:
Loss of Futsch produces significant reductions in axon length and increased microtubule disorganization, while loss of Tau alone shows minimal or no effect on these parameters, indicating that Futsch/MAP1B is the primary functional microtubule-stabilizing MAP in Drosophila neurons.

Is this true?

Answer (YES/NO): NO